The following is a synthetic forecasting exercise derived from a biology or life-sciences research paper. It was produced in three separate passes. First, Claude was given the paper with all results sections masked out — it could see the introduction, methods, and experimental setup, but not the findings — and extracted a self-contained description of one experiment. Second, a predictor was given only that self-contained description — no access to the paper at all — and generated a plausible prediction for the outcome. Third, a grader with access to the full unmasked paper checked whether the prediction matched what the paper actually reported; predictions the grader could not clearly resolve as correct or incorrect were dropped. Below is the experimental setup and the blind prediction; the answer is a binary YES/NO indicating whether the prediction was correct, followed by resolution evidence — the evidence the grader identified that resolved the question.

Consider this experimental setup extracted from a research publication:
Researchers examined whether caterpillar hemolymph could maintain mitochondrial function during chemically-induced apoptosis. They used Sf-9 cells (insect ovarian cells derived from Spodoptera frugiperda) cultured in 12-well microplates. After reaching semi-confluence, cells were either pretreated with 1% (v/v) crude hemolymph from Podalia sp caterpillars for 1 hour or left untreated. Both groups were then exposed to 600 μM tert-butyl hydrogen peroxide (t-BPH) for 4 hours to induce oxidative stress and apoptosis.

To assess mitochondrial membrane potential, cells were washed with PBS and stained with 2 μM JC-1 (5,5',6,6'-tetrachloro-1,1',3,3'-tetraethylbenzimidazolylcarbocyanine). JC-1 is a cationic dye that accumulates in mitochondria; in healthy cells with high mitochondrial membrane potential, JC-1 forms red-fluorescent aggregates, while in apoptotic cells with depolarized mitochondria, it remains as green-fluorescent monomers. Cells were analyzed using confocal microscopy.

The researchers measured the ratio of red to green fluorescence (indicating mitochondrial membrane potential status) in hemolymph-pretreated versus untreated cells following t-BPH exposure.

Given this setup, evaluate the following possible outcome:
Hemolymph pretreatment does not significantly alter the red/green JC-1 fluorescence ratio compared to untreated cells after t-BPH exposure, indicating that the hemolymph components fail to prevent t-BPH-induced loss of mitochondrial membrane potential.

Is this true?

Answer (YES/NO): NO